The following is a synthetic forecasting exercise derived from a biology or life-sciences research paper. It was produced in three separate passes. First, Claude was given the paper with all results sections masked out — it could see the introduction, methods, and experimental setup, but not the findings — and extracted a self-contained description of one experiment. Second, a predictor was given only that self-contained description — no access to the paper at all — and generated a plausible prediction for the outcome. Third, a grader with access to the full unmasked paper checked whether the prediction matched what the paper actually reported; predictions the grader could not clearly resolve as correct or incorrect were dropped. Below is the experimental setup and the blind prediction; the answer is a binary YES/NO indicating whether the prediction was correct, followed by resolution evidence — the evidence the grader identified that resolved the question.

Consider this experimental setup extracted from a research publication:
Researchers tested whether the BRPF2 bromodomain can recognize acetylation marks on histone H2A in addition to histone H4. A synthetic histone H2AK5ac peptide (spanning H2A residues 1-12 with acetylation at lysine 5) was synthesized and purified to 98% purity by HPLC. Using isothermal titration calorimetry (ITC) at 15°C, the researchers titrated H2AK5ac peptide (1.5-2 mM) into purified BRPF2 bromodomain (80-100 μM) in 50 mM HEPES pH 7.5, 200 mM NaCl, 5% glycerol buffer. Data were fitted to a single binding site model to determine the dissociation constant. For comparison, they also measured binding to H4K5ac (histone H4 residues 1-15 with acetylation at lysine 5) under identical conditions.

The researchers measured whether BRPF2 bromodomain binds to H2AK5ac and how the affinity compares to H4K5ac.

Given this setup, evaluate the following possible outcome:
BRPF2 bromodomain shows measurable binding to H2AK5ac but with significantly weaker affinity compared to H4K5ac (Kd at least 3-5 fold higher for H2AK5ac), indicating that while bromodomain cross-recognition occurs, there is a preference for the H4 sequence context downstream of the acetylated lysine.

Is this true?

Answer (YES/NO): YES